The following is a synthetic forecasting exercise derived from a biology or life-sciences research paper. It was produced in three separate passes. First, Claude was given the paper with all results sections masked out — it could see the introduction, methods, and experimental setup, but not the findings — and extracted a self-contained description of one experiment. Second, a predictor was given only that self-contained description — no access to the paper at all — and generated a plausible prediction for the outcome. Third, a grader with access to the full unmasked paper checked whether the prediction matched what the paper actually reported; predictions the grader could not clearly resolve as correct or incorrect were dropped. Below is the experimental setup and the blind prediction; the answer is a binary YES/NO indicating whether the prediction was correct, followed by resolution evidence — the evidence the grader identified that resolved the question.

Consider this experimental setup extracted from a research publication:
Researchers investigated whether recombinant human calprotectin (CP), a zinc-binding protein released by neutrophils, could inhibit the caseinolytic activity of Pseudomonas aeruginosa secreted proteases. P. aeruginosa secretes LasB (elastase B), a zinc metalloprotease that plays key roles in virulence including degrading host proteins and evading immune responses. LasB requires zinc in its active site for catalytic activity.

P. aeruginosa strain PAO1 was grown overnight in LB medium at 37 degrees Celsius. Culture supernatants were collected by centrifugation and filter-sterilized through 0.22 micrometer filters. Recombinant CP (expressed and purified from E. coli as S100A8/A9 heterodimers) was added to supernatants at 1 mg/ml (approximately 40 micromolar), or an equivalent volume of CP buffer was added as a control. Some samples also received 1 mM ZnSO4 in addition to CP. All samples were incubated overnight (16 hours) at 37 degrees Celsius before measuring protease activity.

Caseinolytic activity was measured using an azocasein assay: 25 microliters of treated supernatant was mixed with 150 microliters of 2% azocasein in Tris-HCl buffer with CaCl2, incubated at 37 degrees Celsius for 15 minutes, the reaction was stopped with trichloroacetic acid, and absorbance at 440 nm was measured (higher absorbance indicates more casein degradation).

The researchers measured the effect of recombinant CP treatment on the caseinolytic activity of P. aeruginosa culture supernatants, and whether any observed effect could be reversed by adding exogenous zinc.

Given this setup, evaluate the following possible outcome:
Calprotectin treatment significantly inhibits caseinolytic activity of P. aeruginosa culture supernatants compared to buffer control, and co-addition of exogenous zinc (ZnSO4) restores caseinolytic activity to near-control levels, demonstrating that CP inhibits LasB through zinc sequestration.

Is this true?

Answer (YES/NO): YES